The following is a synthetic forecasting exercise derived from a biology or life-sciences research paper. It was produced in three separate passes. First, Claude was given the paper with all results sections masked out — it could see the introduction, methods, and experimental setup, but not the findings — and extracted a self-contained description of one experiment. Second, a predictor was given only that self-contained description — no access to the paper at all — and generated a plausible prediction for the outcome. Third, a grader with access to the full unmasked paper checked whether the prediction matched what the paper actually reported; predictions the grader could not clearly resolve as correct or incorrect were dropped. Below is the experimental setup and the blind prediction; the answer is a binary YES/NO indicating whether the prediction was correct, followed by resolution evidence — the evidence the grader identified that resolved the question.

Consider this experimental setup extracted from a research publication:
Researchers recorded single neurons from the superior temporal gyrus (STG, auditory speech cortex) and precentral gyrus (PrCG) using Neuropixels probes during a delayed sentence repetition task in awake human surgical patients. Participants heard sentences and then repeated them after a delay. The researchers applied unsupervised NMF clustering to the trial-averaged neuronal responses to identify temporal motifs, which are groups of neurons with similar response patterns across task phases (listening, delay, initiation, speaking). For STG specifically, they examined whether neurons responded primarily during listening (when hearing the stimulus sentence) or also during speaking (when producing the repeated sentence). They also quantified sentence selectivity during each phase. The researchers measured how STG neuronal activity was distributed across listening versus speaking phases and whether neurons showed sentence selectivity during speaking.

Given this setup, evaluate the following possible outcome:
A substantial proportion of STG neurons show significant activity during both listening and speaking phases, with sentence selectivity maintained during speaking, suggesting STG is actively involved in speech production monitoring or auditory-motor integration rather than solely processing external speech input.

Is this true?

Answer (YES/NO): NO